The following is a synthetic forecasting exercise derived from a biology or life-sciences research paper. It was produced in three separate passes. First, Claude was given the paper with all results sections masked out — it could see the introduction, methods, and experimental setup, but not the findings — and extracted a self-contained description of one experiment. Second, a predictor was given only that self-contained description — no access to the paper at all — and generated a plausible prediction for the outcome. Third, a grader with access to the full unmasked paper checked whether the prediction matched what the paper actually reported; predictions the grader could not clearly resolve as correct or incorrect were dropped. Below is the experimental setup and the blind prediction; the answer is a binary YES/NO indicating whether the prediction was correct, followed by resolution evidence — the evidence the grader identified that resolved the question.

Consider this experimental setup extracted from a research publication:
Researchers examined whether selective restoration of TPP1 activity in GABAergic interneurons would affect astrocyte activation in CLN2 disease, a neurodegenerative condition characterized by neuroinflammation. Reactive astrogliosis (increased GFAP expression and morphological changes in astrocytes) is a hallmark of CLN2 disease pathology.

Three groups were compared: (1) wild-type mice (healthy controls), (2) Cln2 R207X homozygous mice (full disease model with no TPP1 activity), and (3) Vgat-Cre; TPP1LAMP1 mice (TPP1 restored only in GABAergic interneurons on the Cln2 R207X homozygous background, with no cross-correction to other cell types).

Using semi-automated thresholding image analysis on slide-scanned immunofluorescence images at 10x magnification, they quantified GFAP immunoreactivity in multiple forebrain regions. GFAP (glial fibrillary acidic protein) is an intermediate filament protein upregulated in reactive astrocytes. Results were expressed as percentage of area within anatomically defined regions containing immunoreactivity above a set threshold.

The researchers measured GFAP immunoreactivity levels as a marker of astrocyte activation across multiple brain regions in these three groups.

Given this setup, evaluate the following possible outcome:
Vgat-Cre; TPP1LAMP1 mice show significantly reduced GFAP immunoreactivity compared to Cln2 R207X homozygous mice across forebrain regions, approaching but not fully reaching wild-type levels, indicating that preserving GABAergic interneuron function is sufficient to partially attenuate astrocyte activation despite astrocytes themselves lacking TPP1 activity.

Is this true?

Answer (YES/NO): NO